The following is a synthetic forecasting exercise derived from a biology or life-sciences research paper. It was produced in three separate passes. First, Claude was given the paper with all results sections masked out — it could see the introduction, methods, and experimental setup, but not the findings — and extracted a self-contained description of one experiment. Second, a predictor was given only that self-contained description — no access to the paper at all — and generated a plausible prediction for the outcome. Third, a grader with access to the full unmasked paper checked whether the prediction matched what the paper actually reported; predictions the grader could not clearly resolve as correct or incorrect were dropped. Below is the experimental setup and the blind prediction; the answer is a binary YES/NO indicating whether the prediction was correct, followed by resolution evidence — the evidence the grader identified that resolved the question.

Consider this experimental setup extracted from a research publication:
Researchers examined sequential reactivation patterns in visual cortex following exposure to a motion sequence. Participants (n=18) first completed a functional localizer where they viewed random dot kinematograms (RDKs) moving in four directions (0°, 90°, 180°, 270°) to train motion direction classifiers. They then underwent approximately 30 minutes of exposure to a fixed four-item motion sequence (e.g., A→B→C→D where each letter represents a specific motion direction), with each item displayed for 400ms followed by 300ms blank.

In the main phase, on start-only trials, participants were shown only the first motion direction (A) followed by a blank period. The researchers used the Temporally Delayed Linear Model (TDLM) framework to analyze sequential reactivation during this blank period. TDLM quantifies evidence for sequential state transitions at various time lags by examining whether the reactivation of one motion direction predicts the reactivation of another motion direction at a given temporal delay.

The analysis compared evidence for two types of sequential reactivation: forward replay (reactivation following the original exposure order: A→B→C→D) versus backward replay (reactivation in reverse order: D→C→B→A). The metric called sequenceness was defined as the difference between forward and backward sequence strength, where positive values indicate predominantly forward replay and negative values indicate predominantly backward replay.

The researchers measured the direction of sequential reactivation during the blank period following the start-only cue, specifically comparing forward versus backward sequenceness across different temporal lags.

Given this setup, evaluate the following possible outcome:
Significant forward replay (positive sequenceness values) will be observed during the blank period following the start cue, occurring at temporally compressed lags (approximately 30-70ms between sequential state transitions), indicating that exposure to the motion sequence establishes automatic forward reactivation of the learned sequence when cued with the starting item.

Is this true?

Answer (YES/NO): NO